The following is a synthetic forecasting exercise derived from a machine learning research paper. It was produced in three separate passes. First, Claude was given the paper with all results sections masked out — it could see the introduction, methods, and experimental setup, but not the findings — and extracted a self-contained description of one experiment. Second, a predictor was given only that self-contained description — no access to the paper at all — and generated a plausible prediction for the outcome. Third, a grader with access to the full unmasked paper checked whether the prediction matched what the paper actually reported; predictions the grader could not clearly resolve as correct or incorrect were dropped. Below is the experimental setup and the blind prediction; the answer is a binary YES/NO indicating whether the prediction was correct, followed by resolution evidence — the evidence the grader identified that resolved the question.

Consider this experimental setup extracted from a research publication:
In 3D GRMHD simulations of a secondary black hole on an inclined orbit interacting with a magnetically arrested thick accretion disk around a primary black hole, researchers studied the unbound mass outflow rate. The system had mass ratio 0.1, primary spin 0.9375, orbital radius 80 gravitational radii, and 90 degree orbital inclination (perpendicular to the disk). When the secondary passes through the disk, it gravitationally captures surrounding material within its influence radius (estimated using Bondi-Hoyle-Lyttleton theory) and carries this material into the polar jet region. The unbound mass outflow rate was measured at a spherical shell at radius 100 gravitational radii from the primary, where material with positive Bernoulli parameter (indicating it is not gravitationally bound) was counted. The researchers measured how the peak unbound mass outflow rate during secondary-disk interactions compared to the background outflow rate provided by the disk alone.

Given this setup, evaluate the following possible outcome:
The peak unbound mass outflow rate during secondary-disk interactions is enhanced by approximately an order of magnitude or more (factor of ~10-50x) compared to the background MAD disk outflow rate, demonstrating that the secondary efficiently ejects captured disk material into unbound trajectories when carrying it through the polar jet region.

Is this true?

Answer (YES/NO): NO